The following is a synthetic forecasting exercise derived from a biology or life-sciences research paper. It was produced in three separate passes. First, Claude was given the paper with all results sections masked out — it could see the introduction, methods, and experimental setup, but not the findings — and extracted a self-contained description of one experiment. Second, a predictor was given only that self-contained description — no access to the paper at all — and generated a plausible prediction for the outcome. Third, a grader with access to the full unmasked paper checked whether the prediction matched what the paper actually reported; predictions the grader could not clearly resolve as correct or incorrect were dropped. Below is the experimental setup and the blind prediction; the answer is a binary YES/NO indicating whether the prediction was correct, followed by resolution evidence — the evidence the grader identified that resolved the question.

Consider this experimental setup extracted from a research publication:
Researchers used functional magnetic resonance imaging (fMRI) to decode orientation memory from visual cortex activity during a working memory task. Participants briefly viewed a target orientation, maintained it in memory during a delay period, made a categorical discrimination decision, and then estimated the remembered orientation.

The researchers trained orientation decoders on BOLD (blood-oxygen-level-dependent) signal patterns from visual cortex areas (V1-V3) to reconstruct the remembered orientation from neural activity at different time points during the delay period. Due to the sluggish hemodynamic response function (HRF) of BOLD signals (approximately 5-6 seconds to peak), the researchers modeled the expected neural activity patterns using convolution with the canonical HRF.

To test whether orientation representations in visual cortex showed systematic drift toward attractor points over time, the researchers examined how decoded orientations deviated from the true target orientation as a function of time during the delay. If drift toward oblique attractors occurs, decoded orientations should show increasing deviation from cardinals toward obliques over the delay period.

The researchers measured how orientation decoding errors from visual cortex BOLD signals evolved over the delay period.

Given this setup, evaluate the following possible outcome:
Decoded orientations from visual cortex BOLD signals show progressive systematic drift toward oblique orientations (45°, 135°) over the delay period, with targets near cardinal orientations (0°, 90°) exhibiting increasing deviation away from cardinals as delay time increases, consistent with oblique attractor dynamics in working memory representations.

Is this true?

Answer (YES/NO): YES